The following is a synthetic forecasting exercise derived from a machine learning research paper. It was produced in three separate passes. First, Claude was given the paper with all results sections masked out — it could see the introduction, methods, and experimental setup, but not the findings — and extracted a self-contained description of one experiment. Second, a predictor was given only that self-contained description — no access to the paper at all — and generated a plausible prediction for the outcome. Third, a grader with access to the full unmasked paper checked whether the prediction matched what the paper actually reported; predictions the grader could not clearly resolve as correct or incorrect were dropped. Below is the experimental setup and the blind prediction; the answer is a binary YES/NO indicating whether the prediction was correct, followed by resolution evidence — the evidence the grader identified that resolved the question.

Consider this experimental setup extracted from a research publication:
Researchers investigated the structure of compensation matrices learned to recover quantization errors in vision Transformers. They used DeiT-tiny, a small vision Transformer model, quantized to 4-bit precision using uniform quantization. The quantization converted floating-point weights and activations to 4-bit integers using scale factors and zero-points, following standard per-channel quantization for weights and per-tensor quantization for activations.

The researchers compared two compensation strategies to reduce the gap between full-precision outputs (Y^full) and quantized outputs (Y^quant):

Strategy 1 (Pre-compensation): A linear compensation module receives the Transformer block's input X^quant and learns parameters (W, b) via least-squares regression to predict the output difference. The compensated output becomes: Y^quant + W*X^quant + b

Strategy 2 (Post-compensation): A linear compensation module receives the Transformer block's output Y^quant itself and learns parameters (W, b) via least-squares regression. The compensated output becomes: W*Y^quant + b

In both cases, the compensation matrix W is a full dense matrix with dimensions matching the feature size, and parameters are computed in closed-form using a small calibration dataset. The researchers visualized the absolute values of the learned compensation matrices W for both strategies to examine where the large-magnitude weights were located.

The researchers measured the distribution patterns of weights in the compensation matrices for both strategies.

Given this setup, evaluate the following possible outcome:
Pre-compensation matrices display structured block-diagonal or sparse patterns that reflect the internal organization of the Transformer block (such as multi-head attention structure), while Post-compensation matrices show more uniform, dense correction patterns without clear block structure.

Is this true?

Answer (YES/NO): NO